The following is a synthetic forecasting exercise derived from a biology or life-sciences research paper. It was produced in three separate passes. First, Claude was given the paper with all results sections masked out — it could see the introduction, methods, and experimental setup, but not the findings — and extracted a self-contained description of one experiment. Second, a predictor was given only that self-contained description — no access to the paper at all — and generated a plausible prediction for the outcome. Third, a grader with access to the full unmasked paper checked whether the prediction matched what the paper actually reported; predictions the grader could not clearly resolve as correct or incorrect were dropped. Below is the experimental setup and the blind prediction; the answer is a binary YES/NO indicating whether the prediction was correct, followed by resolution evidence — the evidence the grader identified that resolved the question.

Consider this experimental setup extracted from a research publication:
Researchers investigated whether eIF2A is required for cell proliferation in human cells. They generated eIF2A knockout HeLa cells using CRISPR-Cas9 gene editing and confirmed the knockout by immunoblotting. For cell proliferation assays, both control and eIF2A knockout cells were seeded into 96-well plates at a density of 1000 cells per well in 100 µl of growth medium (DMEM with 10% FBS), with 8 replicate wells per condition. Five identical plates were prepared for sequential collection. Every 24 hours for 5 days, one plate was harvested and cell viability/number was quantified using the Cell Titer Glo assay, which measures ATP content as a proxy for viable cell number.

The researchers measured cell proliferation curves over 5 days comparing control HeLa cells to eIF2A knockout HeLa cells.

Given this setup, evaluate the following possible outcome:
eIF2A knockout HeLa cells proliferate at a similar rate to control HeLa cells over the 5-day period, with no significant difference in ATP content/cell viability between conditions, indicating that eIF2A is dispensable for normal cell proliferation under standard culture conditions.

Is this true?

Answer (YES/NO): YES